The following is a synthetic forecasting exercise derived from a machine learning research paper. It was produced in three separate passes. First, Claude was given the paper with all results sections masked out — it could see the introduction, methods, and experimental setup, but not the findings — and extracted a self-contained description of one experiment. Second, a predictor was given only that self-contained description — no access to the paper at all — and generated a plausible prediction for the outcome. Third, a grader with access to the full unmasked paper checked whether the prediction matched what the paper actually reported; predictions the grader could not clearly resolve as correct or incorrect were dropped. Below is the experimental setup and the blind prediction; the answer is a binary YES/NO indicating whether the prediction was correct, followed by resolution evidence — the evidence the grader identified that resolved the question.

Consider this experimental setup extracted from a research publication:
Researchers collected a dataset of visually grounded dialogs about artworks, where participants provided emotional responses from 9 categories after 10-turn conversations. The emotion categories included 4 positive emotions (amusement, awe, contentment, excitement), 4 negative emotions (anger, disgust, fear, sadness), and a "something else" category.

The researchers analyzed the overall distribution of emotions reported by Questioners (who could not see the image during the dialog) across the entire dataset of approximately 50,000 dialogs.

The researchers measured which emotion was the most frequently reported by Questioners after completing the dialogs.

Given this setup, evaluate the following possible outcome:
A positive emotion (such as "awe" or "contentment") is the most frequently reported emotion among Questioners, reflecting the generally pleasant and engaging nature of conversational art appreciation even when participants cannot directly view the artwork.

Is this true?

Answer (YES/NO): YES